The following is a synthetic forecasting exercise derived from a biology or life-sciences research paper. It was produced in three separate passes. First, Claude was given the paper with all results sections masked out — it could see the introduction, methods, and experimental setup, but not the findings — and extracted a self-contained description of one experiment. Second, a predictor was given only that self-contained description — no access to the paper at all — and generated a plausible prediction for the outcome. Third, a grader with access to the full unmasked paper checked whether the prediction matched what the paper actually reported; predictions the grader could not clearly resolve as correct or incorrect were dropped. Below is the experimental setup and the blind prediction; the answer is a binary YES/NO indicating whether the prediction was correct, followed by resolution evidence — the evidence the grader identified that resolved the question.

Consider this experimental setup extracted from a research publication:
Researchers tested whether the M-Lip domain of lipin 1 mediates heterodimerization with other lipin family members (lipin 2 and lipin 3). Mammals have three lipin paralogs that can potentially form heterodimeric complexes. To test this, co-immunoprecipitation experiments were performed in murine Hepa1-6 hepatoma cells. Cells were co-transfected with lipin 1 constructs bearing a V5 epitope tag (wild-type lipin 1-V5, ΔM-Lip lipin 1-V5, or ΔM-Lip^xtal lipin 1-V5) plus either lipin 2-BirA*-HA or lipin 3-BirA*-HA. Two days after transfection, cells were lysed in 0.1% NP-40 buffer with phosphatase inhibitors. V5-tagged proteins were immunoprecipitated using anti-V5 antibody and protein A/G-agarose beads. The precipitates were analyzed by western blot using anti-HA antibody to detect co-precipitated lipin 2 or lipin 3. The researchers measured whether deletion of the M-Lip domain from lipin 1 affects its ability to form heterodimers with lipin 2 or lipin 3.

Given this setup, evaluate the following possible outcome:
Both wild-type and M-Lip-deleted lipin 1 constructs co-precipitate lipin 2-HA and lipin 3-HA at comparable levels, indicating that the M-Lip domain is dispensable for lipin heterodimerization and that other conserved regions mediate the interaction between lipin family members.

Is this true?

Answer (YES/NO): NO